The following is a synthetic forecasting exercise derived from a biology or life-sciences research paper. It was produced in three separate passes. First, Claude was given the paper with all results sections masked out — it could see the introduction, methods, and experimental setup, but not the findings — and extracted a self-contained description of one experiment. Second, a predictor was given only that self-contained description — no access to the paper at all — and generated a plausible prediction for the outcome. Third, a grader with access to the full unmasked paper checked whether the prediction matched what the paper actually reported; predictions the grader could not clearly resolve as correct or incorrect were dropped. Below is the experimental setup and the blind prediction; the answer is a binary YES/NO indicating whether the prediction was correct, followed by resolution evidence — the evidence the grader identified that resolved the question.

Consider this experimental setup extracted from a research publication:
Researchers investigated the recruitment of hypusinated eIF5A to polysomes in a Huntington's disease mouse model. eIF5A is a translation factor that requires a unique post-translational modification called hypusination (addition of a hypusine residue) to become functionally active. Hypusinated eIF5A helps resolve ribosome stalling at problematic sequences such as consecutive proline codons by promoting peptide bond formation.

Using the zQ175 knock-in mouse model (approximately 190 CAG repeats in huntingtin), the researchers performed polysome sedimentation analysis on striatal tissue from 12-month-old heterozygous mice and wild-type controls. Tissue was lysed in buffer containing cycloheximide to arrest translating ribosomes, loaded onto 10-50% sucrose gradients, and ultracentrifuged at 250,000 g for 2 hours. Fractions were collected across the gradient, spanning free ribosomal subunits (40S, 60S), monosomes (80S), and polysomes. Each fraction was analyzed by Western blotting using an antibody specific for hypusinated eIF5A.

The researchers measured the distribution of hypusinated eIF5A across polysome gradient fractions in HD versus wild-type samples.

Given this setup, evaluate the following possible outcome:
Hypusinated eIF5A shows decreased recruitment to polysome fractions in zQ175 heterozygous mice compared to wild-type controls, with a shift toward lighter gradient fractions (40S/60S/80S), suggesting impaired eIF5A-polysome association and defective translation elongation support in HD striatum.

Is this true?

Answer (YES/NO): NO